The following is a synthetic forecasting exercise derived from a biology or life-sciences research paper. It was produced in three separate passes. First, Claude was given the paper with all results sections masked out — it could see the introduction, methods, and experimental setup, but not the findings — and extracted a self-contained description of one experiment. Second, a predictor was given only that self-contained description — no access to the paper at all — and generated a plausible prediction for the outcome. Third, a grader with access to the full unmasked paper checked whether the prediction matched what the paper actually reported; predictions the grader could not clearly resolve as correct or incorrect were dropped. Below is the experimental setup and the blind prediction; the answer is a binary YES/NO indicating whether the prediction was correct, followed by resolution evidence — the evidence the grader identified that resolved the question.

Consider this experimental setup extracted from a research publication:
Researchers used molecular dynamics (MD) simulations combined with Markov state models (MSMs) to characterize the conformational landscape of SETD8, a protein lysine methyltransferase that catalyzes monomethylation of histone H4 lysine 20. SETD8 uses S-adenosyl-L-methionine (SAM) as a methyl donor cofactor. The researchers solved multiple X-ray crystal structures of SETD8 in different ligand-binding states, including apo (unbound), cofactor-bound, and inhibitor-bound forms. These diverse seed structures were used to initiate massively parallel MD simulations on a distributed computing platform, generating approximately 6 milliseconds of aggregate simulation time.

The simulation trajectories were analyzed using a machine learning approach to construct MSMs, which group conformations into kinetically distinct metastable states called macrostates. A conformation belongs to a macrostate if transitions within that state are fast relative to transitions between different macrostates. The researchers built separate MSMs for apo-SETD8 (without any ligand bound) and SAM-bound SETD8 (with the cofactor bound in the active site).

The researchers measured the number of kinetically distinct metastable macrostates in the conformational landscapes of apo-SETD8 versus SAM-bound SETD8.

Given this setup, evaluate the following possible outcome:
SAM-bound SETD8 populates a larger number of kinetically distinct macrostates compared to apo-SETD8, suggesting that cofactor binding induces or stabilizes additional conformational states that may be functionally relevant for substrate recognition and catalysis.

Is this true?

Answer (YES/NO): NO